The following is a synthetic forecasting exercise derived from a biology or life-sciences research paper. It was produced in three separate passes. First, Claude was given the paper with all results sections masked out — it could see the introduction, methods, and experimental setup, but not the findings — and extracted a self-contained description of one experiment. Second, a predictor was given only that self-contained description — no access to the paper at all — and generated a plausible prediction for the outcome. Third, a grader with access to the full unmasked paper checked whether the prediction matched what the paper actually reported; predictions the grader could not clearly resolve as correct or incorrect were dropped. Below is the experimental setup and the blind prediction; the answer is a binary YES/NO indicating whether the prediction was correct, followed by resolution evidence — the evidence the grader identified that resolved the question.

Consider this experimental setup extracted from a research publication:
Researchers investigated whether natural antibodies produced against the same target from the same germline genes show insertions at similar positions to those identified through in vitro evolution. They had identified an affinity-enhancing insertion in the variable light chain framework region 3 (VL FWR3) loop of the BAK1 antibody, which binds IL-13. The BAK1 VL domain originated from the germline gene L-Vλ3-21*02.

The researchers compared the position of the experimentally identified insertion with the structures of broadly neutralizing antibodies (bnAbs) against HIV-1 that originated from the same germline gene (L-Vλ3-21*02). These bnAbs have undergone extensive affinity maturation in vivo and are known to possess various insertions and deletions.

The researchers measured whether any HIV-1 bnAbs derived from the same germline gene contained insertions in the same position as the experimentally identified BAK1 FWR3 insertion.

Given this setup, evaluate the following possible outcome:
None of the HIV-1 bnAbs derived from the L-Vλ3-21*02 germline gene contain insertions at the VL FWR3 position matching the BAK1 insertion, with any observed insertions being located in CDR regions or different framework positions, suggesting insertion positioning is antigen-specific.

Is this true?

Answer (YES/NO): NO